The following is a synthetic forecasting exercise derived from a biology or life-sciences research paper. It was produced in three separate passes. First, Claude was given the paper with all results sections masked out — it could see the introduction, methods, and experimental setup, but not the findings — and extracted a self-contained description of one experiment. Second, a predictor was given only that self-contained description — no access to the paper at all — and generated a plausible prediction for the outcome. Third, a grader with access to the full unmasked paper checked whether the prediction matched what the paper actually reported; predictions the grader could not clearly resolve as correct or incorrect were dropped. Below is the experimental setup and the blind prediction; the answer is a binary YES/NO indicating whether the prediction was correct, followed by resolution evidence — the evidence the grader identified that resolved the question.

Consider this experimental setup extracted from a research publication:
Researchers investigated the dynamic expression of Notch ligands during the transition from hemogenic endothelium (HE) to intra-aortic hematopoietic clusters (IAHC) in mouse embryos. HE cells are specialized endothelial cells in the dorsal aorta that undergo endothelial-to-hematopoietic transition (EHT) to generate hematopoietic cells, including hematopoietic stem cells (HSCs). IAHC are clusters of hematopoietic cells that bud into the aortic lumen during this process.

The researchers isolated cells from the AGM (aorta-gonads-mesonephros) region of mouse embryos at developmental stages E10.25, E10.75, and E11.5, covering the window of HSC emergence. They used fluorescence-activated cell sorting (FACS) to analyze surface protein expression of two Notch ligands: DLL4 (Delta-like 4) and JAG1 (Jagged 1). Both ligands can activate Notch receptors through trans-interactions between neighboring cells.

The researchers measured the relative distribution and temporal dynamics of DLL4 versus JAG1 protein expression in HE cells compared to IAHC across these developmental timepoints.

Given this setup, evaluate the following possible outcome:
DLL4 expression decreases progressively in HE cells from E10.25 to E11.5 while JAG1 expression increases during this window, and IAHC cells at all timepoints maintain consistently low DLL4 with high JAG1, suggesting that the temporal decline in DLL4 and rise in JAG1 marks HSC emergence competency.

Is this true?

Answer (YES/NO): NO